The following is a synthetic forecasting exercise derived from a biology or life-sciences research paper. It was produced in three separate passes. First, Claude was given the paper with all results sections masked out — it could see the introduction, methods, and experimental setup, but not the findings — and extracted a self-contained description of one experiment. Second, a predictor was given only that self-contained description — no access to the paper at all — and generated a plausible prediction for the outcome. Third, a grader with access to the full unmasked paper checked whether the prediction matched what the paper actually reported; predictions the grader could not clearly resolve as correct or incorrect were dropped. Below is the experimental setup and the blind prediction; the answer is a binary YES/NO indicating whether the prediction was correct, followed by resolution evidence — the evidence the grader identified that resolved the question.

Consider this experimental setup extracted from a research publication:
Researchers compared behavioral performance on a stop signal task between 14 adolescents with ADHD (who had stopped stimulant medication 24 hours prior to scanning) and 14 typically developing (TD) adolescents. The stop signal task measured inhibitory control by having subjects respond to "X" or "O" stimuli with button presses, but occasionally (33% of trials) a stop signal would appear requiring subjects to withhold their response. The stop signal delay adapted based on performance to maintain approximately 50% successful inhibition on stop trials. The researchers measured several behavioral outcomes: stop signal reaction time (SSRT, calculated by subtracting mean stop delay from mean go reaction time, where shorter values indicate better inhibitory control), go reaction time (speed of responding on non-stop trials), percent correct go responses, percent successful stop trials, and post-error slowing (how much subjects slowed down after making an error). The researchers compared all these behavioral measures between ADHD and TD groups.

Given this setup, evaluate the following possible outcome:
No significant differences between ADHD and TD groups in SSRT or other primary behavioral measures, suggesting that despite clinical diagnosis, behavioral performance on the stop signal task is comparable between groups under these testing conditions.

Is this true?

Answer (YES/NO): NO